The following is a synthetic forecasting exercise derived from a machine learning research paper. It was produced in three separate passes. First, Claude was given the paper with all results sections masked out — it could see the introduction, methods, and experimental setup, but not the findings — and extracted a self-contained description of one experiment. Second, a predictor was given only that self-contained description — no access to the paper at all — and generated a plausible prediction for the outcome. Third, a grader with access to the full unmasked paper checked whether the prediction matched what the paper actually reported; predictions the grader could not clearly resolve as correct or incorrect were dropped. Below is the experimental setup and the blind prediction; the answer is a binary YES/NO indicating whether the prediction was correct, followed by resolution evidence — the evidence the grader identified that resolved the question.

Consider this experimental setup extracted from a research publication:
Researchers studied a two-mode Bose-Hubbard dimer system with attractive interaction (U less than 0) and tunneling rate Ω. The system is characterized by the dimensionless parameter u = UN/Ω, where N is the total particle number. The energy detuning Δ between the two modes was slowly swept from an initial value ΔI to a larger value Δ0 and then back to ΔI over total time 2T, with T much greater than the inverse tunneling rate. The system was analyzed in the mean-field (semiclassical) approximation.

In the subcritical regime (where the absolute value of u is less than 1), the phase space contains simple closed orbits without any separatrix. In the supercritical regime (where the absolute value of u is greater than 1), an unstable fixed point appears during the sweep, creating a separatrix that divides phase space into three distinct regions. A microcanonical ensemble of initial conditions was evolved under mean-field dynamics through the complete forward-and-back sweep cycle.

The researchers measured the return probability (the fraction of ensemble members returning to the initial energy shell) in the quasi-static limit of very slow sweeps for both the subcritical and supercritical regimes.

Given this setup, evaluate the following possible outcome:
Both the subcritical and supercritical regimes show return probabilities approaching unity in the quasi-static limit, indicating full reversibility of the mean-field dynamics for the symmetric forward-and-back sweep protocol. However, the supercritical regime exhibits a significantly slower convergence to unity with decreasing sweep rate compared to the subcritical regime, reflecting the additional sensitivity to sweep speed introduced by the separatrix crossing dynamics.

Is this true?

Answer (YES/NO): NO